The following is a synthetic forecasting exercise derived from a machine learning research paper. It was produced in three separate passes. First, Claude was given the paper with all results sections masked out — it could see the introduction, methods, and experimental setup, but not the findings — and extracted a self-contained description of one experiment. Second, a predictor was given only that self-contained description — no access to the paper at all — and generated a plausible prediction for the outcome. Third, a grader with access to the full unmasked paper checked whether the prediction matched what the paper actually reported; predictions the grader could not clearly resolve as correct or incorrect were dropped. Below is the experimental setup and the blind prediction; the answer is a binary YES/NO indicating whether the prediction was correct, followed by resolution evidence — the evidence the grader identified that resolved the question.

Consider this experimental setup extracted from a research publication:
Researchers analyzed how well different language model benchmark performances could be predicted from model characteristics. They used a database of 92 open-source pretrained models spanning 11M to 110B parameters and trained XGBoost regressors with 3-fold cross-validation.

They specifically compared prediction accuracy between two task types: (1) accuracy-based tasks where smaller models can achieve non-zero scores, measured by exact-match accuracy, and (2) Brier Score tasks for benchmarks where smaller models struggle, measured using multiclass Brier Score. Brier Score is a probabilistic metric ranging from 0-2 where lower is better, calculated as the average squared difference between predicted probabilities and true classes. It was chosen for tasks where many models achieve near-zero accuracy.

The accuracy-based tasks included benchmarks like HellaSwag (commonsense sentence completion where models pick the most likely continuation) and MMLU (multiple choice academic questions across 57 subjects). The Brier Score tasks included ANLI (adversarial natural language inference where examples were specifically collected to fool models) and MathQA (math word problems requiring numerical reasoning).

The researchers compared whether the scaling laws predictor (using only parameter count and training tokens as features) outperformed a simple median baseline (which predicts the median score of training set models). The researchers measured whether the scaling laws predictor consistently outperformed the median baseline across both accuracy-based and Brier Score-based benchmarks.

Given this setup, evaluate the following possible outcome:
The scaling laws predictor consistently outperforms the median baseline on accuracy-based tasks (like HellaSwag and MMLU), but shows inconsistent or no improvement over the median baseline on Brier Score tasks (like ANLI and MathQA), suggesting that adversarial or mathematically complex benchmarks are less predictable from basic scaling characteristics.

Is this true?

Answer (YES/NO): NO